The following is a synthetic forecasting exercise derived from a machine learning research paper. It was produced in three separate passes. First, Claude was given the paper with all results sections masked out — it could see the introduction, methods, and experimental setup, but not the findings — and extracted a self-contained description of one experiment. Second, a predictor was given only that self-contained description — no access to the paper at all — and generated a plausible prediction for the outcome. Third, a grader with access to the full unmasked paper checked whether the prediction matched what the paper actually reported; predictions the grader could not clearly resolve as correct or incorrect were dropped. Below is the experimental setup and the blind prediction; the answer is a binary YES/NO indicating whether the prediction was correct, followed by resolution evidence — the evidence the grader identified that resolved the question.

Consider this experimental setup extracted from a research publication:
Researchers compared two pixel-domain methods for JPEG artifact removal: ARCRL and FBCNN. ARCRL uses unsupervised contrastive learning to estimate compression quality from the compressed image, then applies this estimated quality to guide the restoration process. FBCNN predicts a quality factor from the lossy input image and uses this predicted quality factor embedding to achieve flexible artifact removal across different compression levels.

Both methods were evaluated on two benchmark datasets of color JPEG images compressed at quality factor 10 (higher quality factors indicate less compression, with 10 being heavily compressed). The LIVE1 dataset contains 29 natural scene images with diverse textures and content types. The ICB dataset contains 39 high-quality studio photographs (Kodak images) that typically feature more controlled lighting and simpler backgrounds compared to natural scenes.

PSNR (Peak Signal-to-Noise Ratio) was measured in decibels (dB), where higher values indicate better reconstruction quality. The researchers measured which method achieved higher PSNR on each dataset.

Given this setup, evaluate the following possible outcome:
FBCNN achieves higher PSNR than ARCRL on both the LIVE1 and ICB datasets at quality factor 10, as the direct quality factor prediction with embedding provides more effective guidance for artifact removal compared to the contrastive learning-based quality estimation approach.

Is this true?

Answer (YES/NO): NO